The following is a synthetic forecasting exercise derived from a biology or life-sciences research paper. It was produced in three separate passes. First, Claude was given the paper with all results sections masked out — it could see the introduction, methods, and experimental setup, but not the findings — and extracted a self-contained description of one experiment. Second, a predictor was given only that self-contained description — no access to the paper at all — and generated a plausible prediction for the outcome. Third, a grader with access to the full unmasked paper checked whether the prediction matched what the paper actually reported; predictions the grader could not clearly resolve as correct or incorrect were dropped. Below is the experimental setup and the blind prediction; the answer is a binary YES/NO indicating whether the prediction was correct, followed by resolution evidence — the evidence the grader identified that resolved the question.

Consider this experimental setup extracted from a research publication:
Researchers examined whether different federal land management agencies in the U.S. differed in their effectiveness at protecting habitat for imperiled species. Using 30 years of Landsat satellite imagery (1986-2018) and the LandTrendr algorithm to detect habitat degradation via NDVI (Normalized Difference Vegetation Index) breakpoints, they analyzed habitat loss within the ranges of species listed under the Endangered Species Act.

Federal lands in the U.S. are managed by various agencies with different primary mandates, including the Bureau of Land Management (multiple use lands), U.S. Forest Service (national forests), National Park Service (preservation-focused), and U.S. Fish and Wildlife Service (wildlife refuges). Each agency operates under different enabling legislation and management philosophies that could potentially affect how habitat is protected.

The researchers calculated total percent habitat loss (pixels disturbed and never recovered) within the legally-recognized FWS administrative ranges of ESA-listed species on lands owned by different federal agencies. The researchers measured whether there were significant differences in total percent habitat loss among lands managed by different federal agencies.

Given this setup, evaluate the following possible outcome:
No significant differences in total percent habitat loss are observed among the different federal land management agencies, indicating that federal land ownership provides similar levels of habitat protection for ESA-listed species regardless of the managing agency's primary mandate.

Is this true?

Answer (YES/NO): NO